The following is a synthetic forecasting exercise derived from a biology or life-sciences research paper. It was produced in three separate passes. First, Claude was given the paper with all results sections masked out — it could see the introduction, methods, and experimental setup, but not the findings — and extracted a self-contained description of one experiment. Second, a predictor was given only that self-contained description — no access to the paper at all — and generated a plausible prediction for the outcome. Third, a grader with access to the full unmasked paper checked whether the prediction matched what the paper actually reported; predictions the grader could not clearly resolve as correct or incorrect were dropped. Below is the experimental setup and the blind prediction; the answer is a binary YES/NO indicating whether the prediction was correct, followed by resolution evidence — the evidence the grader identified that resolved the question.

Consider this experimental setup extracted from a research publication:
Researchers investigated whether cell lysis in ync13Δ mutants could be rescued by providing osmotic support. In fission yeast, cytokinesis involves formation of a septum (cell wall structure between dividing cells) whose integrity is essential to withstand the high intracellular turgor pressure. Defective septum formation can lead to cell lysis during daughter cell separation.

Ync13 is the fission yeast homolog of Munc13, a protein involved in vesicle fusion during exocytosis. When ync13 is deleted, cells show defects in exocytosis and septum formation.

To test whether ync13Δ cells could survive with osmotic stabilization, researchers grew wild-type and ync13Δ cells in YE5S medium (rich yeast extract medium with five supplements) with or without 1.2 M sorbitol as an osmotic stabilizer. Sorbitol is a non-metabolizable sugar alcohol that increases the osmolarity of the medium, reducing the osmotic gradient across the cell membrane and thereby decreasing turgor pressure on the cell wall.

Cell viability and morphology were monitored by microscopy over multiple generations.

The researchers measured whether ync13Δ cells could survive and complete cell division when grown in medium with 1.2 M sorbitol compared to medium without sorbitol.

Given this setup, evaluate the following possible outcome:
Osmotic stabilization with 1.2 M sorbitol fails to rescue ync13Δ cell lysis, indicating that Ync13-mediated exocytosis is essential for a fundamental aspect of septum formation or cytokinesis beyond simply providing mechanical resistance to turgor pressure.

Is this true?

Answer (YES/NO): NO